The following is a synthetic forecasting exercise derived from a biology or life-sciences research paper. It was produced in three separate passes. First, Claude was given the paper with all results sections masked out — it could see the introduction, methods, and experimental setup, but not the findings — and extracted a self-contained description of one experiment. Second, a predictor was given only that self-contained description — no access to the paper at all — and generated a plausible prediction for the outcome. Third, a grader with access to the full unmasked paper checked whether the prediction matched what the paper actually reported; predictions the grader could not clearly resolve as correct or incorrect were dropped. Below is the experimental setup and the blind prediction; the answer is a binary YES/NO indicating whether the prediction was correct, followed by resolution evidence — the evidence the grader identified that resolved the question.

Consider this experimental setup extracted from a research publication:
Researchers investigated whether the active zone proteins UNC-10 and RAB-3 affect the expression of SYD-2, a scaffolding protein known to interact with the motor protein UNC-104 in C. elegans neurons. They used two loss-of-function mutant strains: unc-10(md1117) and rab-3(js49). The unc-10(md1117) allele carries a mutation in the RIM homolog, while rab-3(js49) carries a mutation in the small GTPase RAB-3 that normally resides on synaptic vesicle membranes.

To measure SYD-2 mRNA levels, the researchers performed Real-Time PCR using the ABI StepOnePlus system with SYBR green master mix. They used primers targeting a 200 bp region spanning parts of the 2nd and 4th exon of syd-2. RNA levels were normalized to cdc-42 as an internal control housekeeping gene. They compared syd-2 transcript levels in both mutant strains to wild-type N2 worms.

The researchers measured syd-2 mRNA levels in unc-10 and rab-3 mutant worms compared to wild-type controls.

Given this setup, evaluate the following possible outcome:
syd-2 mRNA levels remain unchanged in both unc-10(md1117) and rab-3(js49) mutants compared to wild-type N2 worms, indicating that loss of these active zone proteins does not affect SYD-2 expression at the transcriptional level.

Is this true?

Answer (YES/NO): NO